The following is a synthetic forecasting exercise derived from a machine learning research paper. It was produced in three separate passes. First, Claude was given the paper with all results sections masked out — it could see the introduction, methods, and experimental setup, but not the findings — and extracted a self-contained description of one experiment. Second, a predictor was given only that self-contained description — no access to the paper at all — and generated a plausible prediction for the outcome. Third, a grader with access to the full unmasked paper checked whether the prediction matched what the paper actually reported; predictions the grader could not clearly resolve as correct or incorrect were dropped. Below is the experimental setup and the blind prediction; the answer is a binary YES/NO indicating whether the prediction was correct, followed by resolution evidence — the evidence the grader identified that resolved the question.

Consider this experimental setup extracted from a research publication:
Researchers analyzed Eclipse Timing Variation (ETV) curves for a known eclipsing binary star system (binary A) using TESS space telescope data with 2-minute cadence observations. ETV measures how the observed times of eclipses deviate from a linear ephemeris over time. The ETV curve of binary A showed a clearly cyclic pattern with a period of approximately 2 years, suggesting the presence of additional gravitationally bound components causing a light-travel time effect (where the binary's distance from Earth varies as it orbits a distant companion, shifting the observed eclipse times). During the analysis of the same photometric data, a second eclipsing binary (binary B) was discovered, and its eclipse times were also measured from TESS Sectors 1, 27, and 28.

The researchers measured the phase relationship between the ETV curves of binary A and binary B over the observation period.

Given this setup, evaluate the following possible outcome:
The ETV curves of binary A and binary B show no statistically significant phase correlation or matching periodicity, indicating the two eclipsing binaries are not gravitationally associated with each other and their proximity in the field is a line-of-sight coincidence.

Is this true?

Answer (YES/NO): NO